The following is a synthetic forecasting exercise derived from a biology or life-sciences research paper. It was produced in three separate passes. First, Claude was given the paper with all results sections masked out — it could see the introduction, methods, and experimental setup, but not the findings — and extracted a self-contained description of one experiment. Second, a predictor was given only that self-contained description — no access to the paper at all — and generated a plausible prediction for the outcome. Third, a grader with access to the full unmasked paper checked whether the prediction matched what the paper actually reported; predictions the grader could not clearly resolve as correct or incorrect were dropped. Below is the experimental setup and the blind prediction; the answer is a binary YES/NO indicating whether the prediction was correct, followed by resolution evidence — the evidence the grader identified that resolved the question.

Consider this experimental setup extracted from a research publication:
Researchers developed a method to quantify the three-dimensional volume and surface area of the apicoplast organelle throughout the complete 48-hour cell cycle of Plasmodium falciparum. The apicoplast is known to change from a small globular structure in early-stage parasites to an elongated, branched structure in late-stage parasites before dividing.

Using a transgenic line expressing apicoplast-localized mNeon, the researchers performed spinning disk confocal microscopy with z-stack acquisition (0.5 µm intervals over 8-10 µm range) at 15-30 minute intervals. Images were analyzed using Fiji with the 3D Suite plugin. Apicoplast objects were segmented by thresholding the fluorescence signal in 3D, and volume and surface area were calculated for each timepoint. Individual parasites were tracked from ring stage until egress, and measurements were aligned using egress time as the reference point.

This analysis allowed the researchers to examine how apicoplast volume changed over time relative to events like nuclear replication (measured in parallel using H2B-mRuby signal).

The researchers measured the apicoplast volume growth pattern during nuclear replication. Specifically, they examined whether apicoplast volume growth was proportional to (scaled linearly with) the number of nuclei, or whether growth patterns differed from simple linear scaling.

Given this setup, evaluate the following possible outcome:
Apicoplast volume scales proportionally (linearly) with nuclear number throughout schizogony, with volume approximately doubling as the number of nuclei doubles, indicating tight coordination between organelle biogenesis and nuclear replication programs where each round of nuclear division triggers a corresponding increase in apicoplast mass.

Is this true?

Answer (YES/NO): NO